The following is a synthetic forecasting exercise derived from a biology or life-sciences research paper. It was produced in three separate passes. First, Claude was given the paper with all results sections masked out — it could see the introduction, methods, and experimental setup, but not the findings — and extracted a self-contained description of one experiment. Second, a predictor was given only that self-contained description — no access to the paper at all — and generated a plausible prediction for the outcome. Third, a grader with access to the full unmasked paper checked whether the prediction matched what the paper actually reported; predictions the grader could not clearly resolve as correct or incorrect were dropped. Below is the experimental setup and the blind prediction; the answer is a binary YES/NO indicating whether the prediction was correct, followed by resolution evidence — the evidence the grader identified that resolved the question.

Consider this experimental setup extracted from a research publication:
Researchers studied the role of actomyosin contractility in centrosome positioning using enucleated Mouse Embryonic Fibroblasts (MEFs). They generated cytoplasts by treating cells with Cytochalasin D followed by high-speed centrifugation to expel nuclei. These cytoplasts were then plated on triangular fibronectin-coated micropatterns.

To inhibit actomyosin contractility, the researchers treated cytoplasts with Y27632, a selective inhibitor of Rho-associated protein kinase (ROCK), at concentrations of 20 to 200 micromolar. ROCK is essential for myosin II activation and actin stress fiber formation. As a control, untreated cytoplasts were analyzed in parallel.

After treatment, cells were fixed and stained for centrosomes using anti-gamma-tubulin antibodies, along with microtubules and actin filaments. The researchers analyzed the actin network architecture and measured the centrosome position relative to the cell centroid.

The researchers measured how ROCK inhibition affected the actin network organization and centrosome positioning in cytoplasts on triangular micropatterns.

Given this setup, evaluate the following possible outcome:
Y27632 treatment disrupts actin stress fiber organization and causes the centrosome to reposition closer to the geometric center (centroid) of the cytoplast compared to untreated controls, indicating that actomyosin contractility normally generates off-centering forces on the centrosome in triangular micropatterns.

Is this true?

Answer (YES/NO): YES